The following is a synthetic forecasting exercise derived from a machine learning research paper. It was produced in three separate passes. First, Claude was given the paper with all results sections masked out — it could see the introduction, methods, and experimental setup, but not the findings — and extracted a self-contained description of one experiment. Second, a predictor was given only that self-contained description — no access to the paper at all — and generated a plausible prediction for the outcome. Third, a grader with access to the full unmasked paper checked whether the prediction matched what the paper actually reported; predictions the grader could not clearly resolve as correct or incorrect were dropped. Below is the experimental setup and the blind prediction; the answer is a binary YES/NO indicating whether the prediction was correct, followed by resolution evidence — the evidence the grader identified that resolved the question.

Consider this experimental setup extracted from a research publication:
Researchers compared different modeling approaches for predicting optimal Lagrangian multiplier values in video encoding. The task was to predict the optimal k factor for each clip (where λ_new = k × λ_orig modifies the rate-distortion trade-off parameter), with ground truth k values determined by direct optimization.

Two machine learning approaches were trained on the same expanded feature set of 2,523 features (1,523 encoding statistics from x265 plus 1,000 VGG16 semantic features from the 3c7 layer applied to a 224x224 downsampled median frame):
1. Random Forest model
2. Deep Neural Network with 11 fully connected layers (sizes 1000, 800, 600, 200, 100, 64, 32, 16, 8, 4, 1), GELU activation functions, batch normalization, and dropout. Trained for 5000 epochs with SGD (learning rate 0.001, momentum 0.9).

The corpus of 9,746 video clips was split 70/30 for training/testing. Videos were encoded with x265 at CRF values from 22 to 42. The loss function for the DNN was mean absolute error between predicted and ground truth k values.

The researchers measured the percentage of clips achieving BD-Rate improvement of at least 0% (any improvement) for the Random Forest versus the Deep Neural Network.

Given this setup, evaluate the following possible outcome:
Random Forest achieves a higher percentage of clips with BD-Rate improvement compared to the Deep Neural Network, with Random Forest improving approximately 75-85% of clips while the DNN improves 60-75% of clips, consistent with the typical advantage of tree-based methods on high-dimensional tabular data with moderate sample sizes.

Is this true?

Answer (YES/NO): NO